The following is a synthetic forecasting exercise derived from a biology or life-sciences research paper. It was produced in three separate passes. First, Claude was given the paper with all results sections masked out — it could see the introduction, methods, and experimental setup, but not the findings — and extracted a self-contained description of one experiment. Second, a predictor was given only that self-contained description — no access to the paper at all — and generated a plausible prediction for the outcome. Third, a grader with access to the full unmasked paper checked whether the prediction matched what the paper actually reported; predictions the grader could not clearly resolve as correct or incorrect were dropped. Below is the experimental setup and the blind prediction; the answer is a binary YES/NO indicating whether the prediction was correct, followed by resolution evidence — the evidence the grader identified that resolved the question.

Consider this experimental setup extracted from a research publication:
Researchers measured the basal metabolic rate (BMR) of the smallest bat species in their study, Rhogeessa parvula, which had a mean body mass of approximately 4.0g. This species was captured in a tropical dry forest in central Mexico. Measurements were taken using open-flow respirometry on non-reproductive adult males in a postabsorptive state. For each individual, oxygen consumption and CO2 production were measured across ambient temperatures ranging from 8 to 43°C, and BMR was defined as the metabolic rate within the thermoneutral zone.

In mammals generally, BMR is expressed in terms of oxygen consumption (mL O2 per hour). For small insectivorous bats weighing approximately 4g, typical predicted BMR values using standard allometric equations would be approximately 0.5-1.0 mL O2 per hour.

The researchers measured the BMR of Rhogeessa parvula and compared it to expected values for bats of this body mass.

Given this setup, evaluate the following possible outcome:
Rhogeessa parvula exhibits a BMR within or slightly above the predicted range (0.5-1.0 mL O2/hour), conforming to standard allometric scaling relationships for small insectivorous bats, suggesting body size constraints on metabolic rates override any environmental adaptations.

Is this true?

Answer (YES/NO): NO